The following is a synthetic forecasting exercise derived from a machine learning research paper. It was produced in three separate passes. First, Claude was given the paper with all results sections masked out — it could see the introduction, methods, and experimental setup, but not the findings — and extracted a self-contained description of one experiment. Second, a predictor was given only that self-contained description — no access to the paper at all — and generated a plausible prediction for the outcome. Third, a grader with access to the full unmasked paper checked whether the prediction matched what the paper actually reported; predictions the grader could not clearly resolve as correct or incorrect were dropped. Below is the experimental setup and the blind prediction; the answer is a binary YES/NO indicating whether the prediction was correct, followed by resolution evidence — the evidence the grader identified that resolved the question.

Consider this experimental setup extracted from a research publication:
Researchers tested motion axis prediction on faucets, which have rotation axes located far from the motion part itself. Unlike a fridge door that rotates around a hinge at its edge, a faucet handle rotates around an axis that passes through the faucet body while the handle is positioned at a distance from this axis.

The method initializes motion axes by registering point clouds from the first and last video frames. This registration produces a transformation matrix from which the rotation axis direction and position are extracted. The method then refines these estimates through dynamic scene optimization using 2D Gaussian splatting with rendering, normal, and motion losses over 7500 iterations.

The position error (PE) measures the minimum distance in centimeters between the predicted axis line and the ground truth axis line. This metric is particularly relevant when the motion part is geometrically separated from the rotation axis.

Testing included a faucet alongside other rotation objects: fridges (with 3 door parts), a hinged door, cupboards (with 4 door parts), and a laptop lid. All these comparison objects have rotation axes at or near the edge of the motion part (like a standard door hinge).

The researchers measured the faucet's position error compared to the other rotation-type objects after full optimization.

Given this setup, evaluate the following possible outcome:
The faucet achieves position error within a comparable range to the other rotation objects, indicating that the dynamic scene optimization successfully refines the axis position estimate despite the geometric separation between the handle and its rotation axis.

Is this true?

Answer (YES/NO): NO